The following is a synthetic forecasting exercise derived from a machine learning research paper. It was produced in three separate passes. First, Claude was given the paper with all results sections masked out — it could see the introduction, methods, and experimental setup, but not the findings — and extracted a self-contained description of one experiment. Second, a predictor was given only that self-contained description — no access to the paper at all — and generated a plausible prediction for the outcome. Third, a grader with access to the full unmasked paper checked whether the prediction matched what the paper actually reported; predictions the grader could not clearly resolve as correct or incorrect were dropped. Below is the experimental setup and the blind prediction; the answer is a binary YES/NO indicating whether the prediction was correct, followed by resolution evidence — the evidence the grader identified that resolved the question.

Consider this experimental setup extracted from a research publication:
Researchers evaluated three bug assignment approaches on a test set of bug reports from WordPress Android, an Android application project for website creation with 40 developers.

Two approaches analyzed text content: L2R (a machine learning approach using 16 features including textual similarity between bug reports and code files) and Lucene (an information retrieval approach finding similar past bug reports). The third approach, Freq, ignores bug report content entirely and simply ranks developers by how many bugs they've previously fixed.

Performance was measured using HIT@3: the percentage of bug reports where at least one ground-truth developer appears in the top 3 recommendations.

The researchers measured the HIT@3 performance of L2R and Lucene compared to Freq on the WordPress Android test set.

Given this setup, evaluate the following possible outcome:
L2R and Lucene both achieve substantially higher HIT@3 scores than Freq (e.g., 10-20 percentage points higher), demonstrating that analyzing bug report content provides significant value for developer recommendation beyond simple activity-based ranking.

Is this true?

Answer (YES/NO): YES